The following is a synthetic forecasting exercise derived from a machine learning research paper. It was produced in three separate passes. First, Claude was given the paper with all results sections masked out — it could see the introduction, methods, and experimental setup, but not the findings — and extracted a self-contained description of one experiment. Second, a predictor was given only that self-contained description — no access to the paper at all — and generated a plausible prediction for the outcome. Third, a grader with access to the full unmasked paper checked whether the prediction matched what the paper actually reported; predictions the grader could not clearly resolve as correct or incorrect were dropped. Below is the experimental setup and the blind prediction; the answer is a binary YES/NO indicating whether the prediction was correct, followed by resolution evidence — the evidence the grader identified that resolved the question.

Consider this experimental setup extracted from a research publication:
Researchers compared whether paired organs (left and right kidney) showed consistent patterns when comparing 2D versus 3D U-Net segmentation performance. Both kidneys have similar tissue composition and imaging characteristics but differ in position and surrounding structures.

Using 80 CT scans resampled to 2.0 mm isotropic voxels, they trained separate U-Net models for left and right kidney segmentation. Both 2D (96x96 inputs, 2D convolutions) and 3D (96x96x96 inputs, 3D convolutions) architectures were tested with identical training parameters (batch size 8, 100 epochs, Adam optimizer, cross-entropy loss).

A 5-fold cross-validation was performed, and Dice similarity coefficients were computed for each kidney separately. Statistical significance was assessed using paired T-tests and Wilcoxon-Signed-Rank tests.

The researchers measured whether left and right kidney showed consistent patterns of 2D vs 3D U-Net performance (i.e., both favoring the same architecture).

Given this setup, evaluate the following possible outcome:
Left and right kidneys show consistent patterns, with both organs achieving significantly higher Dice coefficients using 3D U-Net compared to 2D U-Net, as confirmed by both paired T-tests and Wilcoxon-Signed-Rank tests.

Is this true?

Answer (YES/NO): NO